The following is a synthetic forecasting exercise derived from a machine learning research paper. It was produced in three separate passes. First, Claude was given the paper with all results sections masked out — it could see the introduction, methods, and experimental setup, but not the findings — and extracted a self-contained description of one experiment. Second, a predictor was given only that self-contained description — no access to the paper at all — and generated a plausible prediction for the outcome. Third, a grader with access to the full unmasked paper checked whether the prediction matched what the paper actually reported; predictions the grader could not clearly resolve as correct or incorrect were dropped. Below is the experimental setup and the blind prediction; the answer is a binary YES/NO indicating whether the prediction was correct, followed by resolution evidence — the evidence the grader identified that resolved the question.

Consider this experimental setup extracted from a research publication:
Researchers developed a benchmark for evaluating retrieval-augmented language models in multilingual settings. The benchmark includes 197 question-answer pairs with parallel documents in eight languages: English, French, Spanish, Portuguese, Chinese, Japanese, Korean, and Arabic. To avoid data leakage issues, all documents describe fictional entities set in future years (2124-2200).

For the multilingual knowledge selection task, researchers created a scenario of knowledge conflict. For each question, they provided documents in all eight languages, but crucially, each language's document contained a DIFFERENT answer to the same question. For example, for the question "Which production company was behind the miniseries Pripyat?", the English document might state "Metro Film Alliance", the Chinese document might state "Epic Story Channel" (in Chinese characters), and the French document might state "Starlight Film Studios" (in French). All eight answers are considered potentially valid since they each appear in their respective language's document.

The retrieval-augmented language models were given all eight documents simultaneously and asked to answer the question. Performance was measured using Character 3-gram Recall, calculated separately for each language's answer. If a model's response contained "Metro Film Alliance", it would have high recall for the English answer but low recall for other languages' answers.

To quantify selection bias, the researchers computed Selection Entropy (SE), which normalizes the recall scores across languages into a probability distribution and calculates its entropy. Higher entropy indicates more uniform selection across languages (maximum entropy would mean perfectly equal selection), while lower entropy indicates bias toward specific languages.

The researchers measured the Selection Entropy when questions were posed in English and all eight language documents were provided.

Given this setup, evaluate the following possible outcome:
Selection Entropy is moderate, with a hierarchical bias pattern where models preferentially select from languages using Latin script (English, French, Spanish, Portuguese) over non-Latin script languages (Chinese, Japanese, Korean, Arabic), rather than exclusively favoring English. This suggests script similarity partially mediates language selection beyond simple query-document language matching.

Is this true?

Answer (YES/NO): NO